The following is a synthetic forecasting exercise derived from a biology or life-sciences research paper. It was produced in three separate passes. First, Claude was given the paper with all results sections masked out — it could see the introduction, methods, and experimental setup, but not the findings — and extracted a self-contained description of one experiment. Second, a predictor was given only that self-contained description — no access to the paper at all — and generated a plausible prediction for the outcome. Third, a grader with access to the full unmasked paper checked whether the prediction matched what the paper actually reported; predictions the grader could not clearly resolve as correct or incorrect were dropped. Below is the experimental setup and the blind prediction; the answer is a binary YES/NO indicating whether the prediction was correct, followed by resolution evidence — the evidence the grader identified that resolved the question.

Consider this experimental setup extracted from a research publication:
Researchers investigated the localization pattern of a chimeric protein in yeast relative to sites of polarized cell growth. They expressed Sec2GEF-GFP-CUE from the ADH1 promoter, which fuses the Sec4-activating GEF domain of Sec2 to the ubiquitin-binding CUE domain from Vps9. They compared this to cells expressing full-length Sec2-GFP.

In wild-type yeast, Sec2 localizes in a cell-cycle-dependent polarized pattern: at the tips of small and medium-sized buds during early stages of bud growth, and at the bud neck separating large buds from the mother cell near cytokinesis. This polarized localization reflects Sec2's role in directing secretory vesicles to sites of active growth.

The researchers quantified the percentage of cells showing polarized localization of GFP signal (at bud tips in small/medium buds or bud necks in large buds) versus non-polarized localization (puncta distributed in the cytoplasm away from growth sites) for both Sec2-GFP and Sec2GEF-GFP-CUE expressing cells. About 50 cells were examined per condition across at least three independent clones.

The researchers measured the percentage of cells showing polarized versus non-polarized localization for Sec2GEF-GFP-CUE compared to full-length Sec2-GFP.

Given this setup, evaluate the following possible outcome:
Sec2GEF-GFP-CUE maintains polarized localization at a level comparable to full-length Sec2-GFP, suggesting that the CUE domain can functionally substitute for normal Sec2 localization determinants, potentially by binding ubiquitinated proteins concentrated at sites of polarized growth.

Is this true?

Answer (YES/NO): NO